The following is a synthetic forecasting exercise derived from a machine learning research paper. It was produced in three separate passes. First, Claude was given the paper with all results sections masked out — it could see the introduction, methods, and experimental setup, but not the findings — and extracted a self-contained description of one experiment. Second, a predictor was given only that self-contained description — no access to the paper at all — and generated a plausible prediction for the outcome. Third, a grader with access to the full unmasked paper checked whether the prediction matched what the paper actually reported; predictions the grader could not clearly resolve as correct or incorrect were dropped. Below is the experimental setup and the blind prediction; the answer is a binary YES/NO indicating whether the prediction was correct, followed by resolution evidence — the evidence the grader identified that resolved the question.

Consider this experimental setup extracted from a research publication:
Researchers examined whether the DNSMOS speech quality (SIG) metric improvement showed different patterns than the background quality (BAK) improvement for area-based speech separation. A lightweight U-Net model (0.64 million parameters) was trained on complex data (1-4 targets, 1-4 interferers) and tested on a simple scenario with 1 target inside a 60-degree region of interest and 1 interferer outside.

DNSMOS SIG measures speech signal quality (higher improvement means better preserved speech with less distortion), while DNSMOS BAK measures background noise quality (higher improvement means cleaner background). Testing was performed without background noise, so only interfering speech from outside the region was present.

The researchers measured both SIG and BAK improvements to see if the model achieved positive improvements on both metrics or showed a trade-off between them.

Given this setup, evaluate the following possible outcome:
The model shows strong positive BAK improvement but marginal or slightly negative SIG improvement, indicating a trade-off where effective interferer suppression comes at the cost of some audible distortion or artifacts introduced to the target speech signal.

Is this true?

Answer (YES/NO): YES